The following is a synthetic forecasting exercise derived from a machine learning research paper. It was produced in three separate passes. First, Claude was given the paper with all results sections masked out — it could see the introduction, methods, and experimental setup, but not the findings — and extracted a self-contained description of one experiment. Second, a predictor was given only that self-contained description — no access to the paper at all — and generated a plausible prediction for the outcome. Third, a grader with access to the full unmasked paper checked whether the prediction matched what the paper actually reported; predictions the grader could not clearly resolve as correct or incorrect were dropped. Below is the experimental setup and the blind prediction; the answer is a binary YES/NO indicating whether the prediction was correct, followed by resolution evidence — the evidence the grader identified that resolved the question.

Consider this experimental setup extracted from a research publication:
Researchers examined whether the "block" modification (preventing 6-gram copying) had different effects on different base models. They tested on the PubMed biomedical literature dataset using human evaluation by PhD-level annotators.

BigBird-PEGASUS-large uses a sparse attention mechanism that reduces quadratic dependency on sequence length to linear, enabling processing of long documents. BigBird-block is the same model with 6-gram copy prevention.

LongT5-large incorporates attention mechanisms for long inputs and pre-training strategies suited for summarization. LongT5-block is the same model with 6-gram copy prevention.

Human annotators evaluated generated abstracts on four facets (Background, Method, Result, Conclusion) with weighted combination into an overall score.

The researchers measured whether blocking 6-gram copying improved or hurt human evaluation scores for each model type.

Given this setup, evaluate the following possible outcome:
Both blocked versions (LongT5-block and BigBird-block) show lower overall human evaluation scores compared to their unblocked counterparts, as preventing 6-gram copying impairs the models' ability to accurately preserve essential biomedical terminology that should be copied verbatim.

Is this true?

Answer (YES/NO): NO